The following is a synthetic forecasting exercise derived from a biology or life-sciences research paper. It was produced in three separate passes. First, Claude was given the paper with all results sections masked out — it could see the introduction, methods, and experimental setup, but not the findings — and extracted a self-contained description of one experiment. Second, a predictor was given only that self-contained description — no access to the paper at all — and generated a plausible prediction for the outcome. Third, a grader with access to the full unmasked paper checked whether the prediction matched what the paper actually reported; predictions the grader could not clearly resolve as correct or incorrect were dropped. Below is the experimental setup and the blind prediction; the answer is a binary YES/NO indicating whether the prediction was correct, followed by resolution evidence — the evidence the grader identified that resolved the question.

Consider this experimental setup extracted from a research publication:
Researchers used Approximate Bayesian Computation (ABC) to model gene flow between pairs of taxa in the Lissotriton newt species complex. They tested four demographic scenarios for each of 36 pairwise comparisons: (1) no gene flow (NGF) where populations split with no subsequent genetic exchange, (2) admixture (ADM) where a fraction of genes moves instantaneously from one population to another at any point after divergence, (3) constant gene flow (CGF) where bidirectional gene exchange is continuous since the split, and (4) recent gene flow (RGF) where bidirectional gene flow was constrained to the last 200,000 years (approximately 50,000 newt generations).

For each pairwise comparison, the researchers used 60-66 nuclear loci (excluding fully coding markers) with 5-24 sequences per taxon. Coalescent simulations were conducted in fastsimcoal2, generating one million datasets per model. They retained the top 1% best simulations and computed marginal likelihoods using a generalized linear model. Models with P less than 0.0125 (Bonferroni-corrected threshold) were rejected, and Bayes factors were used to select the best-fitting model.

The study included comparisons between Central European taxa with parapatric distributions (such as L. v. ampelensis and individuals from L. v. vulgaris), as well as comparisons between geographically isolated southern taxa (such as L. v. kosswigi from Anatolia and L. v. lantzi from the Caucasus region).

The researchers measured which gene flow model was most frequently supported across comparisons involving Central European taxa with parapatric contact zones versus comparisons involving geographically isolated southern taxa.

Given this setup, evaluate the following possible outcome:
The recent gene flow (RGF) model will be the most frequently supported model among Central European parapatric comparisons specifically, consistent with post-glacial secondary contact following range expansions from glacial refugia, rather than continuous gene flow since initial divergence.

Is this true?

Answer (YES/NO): NO